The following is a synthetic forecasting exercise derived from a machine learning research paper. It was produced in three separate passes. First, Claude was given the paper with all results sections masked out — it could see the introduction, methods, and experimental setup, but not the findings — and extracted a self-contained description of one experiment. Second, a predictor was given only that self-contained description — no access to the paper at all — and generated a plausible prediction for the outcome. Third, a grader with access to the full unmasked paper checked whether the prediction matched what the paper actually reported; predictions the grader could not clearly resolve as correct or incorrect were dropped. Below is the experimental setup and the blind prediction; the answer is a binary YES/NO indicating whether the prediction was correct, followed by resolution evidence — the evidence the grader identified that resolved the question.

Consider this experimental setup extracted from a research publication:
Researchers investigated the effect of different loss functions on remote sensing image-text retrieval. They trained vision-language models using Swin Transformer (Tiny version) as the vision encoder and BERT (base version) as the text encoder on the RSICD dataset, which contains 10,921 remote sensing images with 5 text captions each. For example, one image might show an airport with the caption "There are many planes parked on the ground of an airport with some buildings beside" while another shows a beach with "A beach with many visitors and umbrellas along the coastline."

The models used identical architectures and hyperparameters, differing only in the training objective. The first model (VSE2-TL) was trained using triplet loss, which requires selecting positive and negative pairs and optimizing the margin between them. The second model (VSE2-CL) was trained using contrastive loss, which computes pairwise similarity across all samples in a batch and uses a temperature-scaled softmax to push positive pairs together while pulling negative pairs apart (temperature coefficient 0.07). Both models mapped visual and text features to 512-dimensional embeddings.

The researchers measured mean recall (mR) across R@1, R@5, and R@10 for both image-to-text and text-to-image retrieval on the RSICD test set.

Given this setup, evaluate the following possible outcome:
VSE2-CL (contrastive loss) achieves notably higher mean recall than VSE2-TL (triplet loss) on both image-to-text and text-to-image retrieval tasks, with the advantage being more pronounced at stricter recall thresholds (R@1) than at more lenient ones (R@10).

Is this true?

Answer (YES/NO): NO